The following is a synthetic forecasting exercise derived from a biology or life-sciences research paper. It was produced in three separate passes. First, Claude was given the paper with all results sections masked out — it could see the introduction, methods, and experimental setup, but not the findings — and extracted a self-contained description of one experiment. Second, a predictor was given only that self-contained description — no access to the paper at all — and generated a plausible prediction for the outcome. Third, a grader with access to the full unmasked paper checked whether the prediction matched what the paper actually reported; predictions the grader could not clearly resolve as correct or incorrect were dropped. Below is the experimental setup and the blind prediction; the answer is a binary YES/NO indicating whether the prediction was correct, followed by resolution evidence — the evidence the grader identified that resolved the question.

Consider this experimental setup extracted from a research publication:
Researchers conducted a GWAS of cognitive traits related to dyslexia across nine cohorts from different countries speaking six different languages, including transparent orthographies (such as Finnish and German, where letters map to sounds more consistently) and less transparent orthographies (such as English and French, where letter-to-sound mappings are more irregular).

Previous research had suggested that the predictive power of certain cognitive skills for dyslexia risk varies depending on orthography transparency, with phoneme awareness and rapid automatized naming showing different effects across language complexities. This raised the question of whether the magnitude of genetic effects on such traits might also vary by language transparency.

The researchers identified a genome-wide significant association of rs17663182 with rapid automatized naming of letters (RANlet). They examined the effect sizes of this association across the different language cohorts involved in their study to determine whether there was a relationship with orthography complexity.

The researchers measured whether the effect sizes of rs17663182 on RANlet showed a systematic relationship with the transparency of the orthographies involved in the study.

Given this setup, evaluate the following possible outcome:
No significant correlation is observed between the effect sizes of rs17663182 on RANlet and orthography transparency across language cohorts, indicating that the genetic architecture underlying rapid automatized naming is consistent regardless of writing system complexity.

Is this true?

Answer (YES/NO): YES